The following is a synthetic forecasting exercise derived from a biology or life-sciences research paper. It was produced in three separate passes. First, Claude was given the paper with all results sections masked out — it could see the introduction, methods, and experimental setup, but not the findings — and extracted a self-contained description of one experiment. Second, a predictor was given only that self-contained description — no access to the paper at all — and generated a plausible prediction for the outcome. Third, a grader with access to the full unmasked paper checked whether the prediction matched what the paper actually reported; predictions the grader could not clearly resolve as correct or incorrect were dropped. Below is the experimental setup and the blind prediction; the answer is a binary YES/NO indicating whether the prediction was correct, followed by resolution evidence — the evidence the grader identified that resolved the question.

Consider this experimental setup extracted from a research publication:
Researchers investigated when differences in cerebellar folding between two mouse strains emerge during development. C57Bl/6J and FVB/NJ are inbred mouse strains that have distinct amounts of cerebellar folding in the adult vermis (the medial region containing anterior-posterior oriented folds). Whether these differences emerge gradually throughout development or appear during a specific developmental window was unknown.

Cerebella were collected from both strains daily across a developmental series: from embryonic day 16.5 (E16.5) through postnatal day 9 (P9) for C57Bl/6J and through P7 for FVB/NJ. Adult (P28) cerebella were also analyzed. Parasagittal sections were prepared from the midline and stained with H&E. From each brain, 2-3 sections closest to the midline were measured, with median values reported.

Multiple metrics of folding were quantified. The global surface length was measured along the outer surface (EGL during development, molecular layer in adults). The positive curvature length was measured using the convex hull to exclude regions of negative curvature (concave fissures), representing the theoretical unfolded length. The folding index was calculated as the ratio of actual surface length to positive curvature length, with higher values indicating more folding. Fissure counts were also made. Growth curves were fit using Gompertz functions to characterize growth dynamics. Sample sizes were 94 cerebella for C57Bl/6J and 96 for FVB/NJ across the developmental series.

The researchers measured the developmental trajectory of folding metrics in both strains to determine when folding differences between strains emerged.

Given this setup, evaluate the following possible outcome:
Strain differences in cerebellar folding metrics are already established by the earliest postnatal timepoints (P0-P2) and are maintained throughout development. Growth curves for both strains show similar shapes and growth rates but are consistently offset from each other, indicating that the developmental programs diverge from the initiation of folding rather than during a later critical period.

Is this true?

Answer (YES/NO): NO